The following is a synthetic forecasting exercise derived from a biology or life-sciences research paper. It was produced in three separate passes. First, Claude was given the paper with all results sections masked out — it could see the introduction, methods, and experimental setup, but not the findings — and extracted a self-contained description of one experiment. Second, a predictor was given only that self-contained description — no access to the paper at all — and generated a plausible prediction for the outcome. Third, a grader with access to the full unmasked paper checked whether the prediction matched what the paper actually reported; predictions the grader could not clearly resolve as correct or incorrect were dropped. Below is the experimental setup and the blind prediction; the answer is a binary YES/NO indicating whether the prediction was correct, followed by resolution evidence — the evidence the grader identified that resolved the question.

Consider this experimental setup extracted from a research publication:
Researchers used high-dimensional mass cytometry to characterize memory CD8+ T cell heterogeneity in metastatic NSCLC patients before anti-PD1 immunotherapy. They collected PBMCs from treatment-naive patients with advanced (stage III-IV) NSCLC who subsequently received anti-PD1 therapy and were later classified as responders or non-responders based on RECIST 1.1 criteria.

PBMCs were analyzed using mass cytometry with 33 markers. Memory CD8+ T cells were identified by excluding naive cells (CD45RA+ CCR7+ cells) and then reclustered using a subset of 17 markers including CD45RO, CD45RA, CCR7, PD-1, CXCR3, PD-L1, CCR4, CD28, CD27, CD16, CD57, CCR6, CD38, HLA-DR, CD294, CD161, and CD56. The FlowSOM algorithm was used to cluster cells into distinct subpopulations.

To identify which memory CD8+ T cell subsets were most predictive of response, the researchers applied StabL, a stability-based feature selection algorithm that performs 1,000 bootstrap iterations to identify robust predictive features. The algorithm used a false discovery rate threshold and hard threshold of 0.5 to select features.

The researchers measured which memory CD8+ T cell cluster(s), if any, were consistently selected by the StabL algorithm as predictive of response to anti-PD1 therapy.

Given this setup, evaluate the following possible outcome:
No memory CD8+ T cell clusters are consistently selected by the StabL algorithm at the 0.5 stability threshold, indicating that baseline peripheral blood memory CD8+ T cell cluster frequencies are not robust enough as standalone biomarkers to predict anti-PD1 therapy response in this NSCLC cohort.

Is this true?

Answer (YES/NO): NO